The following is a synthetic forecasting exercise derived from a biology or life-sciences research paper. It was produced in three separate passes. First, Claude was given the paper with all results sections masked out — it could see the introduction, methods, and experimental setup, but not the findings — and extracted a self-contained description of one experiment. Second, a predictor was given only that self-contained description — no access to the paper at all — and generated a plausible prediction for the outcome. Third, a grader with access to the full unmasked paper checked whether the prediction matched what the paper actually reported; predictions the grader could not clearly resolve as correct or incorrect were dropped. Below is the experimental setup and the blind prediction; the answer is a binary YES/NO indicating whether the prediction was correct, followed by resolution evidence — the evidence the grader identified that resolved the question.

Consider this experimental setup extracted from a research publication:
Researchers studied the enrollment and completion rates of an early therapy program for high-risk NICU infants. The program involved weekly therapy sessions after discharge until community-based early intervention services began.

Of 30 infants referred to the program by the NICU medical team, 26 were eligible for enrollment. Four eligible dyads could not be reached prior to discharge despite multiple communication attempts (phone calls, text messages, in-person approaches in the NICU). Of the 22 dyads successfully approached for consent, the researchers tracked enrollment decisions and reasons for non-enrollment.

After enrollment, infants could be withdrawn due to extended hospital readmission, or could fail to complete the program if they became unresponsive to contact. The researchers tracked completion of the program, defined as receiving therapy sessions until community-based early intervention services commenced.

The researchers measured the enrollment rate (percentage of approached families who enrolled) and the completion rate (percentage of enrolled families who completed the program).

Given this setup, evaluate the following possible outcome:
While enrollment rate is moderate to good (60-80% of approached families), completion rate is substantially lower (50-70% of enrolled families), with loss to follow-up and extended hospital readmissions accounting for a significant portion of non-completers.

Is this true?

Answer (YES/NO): NO